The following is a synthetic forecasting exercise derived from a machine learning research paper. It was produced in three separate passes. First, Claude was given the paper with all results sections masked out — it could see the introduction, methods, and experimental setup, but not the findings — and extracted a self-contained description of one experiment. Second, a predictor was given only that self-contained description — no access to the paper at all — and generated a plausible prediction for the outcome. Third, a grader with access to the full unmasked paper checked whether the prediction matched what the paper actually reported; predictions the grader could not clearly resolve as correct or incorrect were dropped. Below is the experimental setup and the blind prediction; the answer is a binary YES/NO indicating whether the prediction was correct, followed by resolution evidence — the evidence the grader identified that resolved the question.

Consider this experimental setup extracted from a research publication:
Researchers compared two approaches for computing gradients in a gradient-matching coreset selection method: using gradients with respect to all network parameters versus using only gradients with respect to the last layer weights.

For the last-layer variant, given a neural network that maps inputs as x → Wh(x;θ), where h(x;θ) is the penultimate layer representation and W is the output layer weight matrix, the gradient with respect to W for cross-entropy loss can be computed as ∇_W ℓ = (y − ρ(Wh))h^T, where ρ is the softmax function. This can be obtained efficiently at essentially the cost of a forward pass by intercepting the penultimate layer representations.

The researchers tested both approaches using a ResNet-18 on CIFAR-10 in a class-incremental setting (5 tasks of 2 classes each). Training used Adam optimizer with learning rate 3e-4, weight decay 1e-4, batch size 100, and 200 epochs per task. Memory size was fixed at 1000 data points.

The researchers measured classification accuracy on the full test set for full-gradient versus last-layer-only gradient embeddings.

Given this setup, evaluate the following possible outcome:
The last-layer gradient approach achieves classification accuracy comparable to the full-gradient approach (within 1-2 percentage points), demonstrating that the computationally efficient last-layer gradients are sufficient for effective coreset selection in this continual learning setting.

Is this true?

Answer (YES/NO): NO